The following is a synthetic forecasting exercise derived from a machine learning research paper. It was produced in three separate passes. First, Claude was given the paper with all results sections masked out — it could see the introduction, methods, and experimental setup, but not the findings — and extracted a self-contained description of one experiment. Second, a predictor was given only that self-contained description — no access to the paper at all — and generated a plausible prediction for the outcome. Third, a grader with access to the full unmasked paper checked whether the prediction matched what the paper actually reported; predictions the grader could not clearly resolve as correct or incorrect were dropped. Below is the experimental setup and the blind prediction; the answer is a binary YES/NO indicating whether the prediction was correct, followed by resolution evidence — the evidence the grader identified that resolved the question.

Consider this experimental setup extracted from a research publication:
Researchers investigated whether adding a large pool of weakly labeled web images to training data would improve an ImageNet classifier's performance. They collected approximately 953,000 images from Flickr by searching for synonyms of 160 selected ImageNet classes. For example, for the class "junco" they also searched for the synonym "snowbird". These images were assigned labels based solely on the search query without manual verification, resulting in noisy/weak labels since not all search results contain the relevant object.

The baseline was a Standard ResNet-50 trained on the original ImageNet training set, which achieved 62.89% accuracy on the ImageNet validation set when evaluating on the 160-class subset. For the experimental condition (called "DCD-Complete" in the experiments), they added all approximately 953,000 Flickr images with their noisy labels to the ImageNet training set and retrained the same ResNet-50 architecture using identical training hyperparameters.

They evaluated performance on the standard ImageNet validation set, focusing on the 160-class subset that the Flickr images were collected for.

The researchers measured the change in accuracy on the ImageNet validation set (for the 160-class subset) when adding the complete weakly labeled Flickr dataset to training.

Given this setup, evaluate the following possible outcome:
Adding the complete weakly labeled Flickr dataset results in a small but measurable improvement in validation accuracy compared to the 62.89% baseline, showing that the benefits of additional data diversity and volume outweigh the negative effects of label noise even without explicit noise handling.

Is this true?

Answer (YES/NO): NO